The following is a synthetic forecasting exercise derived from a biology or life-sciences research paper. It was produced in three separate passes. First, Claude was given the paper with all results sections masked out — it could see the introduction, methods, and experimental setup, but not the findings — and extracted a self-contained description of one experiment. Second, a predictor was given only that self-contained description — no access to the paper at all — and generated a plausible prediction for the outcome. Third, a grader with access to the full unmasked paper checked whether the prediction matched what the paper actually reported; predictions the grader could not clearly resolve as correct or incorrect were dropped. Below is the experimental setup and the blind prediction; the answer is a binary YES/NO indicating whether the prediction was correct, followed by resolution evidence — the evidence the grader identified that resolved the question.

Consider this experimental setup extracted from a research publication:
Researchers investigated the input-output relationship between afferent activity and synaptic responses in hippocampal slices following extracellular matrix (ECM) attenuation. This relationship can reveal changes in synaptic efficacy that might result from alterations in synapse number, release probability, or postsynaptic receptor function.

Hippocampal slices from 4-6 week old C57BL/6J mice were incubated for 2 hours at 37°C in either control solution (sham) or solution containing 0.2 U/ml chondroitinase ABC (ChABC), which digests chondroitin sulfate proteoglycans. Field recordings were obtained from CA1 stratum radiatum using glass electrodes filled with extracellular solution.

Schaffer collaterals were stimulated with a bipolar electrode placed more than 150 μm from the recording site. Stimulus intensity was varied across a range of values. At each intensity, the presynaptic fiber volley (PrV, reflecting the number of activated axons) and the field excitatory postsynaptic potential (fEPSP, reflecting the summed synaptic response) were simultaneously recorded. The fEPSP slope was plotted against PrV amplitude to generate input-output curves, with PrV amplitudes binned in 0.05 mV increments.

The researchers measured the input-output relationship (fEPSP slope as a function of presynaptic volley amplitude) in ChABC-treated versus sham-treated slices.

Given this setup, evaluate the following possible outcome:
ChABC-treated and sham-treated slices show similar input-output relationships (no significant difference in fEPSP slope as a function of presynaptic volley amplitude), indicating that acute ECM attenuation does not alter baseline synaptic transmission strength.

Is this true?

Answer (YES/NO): NO